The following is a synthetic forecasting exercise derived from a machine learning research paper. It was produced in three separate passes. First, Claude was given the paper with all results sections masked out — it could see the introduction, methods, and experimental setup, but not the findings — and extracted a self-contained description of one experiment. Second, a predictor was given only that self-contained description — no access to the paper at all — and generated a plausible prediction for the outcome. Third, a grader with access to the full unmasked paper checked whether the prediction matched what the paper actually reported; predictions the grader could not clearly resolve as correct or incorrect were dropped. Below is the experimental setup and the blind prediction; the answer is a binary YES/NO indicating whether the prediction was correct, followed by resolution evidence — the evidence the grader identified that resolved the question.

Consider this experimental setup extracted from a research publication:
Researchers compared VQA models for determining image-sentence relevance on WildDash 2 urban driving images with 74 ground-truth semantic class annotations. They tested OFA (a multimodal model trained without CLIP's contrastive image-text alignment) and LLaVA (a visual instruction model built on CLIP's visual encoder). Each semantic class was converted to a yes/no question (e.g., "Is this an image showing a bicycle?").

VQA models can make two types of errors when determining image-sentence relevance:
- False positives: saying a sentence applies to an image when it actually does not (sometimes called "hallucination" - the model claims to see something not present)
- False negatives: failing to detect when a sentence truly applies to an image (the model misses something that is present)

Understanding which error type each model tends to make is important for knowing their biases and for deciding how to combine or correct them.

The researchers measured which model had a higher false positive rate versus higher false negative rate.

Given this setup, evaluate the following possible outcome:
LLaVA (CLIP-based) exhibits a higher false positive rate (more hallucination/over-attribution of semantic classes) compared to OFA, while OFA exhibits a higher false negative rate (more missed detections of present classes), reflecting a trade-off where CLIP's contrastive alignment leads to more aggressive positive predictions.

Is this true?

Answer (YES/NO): YES